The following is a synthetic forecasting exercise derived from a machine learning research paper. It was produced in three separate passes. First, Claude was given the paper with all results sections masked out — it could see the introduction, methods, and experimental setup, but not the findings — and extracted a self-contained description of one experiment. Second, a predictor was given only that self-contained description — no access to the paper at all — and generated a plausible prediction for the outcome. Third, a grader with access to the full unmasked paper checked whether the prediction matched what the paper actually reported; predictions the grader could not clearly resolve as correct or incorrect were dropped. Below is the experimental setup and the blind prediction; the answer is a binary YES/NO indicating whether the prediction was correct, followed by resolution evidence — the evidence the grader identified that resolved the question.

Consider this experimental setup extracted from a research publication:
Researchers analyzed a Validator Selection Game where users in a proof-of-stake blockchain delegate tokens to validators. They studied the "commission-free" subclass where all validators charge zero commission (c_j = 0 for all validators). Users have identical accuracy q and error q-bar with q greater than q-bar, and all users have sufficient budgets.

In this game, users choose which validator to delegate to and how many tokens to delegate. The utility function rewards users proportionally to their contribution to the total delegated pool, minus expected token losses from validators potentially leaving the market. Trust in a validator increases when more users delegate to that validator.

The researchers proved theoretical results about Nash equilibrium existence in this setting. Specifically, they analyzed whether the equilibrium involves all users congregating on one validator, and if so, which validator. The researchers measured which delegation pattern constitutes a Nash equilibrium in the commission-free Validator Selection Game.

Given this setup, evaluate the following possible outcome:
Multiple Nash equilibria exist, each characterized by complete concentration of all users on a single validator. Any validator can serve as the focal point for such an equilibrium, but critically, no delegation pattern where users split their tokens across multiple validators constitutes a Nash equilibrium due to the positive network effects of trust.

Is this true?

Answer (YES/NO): NO